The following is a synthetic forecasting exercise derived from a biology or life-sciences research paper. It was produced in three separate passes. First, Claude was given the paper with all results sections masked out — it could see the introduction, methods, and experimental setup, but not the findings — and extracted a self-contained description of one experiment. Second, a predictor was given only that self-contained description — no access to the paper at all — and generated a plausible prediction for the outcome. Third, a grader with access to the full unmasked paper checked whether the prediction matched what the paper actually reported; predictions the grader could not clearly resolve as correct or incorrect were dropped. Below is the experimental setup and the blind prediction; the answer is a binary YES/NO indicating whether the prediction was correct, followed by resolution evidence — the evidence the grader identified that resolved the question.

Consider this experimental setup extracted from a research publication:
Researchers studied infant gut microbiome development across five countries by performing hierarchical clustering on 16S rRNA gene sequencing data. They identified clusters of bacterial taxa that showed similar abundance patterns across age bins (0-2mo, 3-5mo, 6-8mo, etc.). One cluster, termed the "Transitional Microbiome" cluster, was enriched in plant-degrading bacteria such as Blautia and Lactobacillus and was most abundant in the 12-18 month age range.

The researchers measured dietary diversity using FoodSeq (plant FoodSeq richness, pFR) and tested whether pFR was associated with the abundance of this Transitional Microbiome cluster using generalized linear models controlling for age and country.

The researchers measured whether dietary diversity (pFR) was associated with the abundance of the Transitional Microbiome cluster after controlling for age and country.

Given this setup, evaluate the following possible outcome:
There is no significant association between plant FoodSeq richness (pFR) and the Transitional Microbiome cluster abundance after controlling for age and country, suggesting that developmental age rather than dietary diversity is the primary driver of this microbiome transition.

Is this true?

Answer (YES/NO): NO